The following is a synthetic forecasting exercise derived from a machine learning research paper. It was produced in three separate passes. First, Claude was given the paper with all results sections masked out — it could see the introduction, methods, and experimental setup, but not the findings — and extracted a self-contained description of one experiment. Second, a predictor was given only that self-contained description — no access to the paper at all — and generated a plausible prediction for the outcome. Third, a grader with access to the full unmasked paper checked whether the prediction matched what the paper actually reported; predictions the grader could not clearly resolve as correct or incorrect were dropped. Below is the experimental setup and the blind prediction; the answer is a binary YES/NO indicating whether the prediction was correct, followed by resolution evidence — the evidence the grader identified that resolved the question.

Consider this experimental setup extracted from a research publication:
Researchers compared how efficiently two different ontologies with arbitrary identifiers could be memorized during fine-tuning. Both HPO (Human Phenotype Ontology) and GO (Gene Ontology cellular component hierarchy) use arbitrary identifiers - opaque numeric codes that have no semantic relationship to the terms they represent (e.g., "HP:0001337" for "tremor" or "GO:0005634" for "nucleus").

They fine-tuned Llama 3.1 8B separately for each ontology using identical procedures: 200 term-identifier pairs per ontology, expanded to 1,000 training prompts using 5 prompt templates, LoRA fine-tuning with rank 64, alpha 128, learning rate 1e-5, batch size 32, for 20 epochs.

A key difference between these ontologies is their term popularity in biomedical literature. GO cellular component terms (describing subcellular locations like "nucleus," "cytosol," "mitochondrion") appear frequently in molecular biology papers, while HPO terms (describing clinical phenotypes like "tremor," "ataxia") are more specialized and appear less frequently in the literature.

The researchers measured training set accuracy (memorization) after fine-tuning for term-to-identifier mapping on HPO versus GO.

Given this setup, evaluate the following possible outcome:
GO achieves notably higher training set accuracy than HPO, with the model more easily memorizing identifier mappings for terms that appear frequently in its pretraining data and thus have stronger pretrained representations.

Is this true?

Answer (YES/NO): YES